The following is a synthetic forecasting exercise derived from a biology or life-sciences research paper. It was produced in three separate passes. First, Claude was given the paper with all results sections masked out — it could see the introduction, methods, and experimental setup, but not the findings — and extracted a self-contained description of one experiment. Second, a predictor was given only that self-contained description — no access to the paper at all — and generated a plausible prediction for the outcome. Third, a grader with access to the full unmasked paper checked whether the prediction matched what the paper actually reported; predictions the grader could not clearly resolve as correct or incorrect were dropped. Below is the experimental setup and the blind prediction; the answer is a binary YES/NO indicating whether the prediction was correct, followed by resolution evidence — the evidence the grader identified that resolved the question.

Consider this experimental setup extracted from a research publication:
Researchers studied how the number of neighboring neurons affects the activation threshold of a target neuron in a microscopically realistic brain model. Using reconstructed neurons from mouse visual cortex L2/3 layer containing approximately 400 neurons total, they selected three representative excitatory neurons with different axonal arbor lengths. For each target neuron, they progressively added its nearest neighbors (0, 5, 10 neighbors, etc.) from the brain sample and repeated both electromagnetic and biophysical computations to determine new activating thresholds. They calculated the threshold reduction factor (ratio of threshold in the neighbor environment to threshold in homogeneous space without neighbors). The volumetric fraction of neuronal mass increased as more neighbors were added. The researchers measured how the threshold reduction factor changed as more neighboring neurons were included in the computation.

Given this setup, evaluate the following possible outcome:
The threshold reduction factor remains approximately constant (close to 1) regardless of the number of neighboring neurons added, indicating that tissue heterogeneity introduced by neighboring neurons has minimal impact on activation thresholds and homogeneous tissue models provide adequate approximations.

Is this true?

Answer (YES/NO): NO